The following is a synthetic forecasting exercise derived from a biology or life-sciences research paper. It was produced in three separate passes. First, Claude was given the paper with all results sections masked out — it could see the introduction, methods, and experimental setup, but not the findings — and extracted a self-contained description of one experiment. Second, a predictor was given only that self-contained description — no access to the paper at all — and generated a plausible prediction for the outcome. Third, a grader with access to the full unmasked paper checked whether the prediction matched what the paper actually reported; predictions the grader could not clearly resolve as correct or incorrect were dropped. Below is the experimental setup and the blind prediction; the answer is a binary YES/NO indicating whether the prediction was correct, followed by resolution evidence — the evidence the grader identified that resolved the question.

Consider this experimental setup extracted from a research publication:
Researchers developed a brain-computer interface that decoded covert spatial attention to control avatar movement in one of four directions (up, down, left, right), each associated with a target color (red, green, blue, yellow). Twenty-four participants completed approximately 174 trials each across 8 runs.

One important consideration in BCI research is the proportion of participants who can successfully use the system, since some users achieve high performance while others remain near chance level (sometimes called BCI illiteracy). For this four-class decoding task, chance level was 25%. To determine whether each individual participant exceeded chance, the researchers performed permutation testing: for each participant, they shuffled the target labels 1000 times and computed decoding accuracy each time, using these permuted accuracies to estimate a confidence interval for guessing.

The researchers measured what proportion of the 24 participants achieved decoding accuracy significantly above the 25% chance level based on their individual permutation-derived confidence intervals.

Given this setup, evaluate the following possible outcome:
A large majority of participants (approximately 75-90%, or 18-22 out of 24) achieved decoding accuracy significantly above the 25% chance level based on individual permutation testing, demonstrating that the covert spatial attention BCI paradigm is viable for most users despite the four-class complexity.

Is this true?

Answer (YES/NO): NO